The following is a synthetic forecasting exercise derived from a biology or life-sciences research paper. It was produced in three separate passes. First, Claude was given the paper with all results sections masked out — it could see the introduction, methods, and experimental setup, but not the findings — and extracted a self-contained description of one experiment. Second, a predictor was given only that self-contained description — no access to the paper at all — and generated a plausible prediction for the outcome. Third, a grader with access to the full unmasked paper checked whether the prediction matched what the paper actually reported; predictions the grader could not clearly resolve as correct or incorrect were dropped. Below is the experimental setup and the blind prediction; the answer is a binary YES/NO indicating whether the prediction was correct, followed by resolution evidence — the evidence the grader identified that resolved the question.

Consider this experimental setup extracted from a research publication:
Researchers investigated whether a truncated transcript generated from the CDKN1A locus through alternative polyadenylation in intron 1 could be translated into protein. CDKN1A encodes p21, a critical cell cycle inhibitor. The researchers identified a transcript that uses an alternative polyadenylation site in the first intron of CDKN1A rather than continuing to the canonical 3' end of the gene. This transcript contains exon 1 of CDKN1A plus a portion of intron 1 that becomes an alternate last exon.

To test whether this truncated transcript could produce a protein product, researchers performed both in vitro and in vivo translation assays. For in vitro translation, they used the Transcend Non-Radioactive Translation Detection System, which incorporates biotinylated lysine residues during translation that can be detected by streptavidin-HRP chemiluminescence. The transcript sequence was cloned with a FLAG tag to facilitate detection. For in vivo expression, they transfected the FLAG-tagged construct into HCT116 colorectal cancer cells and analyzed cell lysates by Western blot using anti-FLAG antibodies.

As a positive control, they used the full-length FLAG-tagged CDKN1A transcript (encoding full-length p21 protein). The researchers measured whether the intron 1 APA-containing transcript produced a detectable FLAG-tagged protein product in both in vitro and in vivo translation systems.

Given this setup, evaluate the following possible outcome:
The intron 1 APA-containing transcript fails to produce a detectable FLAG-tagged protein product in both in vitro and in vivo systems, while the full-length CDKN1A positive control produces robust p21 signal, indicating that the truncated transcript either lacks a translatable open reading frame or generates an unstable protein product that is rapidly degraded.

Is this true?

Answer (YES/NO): NO